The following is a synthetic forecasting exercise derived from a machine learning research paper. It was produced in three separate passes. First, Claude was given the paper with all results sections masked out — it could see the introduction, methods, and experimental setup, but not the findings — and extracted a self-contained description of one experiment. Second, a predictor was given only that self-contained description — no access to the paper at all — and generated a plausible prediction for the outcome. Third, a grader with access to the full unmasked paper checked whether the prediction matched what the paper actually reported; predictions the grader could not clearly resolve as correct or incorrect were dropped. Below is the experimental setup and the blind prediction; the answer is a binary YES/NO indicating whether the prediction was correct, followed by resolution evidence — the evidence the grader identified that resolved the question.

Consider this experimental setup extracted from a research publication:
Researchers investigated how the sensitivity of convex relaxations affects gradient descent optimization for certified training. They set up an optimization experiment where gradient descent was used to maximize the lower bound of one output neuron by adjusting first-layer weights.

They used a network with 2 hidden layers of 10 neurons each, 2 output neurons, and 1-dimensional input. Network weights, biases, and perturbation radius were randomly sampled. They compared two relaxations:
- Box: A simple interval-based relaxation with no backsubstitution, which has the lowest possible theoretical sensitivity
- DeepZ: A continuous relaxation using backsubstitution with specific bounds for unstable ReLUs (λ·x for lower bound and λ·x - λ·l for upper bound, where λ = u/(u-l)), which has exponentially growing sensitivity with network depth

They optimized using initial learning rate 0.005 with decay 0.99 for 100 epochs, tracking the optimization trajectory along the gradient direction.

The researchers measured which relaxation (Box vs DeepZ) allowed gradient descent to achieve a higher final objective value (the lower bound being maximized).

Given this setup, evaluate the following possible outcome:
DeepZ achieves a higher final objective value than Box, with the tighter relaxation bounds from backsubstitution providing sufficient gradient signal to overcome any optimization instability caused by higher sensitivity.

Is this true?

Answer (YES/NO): NO